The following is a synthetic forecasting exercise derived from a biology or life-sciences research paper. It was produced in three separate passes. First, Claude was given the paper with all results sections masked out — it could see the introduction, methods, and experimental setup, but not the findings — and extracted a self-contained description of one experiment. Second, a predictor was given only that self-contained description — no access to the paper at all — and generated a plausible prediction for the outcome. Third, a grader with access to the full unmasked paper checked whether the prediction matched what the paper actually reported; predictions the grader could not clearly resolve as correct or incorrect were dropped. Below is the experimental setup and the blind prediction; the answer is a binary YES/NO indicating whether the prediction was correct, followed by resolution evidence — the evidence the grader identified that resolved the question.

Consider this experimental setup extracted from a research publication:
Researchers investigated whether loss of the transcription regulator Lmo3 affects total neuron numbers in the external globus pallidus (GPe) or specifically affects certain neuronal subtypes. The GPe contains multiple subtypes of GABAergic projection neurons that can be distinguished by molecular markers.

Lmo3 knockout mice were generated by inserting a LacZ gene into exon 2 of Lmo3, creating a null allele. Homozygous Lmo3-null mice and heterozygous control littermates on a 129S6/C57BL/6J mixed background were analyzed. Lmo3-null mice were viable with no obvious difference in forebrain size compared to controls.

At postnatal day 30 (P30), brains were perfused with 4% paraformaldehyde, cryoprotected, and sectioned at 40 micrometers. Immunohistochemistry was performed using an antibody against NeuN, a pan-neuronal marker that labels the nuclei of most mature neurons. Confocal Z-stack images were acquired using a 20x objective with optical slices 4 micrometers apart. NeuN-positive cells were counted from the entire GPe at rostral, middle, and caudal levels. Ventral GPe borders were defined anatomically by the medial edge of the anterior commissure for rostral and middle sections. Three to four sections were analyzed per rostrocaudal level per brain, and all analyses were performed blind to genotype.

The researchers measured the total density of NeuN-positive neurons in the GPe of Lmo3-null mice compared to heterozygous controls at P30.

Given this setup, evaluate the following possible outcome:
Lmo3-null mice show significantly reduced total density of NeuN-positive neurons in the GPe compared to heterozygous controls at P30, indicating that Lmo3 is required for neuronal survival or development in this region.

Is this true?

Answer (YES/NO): YES